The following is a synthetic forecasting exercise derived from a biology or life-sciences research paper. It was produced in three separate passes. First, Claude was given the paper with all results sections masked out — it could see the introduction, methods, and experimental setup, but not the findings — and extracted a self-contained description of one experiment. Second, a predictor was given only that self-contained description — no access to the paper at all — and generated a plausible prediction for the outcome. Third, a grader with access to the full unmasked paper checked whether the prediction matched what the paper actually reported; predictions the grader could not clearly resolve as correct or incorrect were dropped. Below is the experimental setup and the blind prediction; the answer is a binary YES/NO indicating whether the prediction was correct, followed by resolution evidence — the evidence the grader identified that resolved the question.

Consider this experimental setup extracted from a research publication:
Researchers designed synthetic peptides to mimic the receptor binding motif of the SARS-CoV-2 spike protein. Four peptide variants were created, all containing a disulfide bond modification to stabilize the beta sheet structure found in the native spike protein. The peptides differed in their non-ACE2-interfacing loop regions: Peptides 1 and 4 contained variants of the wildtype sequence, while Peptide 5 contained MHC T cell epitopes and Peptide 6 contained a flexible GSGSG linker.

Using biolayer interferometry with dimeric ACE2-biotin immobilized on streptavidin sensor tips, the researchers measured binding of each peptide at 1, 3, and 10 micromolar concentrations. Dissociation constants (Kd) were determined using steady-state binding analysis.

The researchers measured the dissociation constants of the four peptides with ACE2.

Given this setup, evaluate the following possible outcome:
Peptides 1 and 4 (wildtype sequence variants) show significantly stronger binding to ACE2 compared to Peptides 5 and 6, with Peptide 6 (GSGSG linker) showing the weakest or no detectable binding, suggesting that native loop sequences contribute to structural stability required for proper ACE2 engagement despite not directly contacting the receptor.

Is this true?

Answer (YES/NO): NO